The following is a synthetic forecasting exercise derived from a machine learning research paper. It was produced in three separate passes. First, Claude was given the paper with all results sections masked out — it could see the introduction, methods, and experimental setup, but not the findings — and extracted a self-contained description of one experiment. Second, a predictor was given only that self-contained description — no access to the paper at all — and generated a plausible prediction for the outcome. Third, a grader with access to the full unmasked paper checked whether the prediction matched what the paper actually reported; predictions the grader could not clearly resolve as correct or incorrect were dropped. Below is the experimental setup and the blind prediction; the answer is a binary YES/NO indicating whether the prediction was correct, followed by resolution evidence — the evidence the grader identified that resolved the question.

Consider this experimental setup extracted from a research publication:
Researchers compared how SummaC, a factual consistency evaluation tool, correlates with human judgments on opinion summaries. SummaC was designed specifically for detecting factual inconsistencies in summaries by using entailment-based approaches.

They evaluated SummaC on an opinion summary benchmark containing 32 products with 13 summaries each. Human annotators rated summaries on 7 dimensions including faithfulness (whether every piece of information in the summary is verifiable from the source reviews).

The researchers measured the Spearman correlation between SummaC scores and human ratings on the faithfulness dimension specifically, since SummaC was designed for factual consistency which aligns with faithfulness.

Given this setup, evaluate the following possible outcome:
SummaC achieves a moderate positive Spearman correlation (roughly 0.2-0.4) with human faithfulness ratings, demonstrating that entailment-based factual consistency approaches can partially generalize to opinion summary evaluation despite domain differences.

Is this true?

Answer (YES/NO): YES